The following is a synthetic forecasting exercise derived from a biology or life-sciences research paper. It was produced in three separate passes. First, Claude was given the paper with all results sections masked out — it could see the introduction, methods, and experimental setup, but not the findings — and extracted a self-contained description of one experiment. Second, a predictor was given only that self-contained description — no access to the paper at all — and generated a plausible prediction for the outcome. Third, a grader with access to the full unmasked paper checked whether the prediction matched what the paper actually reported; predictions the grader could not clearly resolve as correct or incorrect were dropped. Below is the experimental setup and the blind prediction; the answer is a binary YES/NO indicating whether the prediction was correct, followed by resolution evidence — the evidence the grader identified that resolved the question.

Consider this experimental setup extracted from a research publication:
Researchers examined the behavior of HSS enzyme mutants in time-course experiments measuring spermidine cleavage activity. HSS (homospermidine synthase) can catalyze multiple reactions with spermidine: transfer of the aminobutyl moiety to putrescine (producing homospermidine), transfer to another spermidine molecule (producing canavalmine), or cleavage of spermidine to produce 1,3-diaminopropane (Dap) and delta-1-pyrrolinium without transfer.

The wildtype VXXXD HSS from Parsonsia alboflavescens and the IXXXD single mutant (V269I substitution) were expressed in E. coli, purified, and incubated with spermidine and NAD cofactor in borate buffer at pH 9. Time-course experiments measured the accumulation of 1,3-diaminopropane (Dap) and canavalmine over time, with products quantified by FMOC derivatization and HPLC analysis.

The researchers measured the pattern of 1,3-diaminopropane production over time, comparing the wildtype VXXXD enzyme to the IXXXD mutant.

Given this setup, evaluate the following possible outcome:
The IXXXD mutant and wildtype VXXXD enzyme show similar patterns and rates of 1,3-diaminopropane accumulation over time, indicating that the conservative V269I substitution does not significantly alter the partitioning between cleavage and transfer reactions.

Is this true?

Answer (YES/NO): NO